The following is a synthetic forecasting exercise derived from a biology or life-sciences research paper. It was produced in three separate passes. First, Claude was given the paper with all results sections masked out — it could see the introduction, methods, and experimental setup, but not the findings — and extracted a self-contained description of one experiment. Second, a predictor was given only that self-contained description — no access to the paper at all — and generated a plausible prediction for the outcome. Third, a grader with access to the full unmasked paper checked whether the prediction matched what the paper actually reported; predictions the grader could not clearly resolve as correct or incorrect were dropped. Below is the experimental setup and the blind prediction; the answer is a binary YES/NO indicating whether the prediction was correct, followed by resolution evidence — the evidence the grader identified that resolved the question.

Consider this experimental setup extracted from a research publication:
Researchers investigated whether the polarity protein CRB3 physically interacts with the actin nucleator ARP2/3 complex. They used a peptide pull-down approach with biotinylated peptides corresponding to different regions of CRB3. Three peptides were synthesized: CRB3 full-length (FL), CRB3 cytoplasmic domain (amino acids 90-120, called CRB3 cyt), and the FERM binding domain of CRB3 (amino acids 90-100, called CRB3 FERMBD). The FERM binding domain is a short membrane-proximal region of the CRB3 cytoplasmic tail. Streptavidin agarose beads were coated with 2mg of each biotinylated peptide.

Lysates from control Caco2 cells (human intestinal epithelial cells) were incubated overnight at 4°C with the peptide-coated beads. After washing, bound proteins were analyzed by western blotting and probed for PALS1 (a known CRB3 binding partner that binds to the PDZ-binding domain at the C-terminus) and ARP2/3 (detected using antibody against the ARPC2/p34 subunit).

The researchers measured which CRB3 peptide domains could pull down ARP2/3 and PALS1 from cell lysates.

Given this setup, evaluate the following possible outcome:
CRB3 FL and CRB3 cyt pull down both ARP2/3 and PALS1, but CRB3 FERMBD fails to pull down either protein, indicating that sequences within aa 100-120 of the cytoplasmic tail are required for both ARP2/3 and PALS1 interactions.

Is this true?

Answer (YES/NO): NO